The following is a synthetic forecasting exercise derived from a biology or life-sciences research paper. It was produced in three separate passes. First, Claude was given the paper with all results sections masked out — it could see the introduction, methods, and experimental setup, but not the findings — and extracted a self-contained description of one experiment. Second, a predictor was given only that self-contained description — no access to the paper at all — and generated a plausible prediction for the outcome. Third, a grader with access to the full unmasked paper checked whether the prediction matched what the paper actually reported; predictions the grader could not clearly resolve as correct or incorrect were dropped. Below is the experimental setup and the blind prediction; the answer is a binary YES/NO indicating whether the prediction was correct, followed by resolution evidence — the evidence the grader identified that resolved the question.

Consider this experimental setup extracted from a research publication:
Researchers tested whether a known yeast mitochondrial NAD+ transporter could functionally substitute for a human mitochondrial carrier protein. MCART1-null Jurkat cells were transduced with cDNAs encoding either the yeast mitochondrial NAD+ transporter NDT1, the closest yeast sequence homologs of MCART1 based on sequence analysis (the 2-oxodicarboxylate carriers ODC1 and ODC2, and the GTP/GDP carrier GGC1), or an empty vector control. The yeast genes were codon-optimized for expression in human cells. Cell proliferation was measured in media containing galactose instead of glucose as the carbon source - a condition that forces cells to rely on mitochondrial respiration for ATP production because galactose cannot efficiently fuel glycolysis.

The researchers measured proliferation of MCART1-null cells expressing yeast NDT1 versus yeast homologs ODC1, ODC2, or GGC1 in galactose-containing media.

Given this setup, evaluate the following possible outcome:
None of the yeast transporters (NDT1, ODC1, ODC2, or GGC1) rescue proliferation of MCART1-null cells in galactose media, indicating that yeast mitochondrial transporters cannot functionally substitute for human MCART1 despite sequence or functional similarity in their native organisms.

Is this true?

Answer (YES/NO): NO